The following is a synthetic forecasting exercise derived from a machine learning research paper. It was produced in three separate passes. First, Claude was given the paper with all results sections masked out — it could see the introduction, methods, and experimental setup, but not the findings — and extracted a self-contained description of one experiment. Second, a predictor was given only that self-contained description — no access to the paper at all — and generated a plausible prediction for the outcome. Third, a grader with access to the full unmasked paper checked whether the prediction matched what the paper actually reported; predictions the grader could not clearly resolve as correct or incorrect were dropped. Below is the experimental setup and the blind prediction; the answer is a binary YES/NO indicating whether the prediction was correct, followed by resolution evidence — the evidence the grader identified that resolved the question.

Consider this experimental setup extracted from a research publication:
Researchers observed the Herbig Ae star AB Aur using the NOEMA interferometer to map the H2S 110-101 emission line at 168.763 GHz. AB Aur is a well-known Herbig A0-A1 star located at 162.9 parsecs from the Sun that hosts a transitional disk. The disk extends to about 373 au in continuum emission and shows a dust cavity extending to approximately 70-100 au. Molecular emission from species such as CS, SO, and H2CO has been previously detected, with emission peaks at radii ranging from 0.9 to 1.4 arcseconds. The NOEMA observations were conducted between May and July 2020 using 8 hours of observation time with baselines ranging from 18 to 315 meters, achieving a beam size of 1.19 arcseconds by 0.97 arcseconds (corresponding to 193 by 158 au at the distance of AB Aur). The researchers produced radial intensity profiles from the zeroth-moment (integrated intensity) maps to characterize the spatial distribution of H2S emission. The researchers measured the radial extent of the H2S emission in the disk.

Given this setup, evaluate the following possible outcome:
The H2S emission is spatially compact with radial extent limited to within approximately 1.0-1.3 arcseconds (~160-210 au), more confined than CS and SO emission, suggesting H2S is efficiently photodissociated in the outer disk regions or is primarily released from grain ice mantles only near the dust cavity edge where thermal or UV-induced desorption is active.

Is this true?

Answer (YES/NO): NO